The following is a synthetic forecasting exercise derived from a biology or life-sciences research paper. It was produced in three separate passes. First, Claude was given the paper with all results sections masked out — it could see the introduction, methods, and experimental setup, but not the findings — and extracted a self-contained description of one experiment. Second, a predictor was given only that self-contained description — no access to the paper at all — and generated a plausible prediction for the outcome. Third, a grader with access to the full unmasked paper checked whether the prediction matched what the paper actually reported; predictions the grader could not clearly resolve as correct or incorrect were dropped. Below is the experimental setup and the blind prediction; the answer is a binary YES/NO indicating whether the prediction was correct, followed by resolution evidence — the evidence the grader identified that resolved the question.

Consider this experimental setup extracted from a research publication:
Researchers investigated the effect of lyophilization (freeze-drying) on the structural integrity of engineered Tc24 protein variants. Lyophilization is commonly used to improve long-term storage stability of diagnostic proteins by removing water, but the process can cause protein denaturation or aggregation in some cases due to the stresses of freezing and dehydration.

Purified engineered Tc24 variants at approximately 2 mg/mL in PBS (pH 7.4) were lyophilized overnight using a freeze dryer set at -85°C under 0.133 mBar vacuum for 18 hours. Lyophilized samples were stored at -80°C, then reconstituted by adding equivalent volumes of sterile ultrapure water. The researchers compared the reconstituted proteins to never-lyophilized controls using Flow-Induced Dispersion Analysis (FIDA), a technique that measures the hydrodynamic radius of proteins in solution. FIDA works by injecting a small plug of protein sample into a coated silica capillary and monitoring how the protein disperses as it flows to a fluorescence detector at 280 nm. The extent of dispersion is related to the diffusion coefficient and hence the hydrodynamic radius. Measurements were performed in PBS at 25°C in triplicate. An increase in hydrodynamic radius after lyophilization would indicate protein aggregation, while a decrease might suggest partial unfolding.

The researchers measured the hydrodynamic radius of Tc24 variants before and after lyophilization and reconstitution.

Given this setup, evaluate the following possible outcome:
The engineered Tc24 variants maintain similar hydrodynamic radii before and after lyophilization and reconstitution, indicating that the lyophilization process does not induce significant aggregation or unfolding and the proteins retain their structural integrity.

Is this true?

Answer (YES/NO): NO